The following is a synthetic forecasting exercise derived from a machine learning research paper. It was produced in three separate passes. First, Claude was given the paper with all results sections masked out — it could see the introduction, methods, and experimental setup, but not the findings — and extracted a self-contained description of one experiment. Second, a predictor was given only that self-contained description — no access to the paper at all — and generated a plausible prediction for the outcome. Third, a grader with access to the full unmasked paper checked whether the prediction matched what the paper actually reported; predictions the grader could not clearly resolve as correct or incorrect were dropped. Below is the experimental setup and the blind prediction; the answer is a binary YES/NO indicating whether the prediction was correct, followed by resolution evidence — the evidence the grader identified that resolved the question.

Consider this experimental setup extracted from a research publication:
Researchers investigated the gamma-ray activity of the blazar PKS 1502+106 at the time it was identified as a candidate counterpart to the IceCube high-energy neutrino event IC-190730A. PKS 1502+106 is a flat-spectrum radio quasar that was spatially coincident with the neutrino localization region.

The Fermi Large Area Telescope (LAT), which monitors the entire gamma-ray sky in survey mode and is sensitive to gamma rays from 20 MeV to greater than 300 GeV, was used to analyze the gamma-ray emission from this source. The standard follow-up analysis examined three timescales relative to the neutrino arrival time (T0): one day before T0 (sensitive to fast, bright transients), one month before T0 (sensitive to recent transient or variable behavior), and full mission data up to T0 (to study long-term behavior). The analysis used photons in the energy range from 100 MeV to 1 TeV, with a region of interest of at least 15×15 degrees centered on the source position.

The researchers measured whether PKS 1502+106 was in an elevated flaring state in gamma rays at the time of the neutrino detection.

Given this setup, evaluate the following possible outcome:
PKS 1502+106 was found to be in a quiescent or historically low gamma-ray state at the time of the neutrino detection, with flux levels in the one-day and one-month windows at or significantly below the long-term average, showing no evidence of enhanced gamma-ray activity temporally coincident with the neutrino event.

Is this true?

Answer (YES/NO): YES